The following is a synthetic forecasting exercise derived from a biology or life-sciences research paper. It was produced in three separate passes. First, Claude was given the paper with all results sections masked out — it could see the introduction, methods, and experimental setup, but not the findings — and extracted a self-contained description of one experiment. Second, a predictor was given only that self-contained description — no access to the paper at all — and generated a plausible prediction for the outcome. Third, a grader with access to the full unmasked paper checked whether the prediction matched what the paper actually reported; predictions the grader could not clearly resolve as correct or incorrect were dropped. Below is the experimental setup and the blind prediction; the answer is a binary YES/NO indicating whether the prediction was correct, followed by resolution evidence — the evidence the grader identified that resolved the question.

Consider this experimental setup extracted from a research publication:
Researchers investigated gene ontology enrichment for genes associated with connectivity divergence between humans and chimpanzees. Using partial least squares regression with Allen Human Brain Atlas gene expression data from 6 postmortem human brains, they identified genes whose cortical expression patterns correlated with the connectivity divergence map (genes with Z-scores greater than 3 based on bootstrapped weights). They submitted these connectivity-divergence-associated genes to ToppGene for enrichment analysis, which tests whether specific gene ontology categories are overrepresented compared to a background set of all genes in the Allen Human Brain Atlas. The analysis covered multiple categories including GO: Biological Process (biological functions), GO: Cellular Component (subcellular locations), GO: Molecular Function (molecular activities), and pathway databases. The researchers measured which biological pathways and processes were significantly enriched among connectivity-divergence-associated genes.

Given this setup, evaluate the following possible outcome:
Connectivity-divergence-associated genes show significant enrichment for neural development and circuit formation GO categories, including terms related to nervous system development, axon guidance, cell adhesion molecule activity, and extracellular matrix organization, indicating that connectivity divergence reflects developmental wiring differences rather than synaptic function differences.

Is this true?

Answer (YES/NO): NO